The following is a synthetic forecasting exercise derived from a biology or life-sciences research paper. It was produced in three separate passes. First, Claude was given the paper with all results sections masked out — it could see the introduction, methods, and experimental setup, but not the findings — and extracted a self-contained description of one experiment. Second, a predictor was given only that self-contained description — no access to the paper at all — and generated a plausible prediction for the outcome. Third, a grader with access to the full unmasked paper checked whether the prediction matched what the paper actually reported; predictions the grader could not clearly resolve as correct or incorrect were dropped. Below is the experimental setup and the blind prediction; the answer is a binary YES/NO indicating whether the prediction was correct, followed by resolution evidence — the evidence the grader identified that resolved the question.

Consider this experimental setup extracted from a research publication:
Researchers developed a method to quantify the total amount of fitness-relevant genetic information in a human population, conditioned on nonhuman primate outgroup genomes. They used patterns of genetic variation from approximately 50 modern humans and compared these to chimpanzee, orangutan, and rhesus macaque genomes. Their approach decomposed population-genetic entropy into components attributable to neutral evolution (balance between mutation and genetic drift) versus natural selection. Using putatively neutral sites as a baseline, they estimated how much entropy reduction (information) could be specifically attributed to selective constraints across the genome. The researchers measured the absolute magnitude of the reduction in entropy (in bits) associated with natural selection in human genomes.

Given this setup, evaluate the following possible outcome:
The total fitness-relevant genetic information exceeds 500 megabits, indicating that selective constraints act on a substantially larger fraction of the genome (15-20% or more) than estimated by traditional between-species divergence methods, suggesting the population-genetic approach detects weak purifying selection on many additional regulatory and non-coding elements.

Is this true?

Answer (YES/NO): NO